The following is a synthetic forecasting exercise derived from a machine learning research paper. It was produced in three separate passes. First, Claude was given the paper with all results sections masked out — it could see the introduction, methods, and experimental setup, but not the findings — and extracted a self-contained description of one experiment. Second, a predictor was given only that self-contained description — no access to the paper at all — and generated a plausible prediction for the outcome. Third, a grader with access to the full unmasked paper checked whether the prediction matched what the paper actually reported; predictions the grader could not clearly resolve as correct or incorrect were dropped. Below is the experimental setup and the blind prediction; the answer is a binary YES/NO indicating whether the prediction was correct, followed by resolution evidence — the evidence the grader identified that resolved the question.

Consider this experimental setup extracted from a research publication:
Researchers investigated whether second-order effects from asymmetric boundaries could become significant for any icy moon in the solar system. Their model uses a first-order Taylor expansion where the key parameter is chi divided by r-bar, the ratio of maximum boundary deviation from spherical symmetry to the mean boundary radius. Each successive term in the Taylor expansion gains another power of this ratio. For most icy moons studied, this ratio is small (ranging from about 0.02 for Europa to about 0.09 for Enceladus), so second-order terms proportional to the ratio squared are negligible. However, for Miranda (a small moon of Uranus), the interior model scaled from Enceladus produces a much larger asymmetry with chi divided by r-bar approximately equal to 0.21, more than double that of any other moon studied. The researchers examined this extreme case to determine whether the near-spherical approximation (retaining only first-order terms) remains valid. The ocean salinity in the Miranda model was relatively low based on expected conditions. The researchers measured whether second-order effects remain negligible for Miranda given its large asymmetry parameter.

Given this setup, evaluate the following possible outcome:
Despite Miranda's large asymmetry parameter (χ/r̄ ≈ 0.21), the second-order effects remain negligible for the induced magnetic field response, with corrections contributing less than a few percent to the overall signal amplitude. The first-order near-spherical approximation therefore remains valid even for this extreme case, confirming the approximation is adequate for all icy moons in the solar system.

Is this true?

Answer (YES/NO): YES